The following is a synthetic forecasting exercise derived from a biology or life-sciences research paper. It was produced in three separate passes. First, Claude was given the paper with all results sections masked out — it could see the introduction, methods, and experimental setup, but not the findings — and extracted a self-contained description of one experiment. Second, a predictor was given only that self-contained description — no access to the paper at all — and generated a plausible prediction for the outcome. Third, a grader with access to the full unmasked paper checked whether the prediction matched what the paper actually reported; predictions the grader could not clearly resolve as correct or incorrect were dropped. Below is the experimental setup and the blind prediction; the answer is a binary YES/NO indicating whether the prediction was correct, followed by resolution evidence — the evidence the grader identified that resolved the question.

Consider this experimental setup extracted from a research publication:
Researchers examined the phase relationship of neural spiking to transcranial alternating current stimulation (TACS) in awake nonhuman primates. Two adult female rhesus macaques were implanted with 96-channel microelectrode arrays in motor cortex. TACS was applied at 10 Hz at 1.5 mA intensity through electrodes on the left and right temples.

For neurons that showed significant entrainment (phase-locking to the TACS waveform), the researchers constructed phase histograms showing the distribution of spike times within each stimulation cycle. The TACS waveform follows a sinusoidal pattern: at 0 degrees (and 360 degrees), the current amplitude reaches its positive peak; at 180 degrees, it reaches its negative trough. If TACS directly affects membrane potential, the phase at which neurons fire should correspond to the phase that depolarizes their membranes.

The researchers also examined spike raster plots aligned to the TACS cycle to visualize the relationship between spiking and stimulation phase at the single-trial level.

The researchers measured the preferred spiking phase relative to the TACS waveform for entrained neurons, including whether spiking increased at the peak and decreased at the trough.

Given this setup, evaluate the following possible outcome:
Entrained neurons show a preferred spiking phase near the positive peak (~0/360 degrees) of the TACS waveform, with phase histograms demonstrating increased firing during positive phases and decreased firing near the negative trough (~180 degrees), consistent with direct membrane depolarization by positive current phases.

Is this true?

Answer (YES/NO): YES